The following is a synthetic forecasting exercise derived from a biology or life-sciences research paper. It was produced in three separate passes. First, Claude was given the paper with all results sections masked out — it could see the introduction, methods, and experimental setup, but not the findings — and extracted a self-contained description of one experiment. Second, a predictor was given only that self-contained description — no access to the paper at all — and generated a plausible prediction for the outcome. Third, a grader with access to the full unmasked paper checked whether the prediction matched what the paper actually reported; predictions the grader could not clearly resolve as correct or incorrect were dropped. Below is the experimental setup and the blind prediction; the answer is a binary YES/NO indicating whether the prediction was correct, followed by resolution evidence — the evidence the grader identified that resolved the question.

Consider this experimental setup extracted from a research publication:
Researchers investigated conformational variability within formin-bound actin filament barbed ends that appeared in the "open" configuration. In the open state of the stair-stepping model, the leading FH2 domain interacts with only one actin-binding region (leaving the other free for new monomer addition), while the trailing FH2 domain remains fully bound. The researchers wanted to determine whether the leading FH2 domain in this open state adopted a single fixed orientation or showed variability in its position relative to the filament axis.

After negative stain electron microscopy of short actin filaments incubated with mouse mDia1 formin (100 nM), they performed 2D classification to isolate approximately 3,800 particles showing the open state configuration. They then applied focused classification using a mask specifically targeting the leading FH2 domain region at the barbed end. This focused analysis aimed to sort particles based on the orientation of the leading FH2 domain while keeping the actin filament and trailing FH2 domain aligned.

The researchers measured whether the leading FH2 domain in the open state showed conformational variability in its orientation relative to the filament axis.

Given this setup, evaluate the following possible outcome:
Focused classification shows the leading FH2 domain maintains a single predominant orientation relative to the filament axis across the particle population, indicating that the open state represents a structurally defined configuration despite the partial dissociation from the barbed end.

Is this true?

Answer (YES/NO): NO